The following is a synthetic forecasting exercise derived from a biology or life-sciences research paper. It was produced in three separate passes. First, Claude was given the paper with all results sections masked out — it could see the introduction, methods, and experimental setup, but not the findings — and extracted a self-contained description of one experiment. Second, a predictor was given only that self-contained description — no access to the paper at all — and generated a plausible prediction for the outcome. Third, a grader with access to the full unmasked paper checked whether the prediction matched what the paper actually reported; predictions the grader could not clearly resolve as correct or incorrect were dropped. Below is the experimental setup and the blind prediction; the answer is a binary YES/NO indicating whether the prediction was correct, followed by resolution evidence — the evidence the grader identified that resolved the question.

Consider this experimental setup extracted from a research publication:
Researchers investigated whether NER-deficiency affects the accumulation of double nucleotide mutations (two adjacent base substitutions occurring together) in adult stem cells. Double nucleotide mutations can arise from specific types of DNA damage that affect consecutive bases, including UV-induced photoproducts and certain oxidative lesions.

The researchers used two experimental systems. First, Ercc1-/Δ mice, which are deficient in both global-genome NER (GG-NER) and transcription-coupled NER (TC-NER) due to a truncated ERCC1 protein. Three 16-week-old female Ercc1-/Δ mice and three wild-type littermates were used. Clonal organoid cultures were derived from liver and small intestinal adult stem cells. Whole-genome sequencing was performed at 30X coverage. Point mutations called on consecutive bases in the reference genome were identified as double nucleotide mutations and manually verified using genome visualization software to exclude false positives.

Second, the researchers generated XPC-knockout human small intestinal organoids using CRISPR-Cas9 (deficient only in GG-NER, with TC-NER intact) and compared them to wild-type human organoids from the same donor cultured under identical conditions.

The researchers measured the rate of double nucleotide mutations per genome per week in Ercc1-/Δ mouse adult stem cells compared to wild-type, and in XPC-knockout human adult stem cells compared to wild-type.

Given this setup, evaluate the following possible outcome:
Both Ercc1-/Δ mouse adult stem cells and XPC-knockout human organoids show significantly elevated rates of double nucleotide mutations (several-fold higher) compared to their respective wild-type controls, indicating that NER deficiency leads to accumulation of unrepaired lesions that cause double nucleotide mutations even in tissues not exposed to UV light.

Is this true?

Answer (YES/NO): NO